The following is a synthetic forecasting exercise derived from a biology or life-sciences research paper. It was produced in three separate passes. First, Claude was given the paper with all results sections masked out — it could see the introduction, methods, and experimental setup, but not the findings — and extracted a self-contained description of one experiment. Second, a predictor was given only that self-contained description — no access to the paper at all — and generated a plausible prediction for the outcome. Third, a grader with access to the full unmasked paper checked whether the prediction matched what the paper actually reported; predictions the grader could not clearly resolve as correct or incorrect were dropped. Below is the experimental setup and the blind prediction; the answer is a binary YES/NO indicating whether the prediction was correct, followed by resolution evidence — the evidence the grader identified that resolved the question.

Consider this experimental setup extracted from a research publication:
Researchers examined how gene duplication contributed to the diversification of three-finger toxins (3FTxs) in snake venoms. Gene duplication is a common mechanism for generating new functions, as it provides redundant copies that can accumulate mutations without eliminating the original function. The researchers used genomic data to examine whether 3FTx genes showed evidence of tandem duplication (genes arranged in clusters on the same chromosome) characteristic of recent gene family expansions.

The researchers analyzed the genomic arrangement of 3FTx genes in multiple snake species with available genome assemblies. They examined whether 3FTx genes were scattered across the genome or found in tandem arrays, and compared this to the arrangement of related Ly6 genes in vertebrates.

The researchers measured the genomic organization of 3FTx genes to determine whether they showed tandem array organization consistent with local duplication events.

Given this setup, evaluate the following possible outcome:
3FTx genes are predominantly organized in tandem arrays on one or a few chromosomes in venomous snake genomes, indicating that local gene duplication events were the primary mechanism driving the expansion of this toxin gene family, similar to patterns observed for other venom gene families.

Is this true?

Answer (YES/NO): YES